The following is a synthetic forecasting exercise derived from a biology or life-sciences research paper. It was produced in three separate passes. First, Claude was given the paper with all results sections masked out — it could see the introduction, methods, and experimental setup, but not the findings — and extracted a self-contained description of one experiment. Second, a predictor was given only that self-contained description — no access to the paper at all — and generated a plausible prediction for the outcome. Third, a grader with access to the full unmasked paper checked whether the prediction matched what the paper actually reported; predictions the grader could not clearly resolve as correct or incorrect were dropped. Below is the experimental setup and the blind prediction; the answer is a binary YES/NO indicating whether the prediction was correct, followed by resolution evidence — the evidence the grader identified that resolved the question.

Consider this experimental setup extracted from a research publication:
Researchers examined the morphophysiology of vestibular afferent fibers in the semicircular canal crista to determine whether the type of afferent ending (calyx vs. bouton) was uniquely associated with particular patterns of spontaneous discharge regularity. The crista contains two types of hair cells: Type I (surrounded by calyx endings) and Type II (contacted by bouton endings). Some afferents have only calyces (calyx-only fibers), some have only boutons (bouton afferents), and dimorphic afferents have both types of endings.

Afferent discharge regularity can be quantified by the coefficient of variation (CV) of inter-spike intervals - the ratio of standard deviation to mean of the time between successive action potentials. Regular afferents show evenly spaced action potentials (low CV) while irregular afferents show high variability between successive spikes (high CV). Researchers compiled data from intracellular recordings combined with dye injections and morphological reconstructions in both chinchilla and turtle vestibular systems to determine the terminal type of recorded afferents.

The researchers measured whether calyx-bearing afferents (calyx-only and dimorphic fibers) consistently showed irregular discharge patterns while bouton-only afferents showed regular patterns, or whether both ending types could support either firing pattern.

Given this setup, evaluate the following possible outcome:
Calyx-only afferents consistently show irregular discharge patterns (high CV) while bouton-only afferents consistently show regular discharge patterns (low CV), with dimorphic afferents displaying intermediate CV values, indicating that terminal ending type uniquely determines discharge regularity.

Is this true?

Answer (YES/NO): NO